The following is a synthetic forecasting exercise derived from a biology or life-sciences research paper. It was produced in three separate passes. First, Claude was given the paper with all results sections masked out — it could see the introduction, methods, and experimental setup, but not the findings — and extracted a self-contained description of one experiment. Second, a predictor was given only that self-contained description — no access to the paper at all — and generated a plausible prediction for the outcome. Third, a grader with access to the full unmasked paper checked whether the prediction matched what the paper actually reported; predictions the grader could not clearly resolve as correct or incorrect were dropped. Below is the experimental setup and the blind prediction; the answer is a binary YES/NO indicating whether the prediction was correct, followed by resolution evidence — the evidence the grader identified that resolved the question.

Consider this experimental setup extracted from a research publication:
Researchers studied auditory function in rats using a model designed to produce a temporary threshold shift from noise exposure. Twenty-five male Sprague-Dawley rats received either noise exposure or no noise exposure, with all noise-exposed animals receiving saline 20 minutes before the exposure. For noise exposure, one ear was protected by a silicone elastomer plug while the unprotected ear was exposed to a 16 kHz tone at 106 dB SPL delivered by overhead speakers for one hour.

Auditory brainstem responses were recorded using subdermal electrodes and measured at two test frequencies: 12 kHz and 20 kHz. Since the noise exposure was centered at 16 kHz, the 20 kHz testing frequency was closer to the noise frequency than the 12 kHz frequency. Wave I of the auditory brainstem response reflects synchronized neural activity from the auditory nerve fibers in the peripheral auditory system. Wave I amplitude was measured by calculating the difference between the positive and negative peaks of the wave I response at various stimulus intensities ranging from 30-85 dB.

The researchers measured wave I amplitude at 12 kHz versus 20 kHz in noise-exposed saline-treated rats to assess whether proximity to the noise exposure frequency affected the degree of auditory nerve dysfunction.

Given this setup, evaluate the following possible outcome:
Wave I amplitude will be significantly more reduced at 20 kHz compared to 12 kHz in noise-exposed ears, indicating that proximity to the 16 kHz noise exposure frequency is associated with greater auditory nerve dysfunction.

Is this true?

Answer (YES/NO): NO